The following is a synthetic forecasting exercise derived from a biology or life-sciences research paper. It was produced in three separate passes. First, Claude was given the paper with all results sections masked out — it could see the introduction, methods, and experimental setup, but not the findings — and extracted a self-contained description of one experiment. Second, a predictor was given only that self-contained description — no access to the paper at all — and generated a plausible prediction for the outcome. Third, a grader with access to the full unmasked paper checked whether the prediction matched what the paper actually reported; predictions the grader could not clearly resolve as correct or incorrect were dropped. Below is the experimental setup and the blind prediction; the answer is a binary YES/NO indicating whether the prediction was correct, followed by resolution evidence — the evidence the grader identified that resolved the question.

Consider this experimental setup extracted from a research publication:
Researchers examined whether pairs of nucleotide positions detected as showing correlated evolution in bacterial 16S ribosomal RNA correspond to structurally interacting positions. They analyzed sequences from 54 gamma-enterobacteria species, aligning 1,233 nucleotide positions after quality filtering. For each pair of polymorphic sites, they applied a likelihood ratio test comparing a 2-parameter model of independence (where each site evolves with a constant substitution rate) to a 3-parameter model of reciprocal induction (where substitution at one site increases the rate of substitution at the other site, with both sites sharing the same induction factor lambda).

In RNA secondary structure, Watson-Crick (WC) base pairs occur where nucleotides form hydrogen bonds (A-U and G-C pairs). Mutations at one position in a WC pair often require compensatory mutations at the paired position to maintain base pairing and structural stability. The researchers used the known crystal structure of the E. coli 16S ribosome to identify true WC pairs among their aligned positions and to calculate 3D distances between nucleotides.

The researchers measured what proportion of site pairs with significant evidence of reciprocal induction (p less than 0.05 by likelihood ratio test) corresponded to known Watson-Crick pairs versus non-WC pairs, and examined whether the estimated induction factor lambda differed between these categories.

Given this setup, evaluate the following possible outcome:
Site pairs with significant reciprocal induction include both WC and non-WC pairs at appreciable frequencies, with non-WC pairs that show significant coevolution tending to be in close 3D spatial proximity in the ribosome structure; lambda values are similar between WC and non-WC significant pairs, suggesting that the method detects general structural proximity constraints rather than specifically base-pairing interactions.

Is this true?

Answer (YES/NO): NO